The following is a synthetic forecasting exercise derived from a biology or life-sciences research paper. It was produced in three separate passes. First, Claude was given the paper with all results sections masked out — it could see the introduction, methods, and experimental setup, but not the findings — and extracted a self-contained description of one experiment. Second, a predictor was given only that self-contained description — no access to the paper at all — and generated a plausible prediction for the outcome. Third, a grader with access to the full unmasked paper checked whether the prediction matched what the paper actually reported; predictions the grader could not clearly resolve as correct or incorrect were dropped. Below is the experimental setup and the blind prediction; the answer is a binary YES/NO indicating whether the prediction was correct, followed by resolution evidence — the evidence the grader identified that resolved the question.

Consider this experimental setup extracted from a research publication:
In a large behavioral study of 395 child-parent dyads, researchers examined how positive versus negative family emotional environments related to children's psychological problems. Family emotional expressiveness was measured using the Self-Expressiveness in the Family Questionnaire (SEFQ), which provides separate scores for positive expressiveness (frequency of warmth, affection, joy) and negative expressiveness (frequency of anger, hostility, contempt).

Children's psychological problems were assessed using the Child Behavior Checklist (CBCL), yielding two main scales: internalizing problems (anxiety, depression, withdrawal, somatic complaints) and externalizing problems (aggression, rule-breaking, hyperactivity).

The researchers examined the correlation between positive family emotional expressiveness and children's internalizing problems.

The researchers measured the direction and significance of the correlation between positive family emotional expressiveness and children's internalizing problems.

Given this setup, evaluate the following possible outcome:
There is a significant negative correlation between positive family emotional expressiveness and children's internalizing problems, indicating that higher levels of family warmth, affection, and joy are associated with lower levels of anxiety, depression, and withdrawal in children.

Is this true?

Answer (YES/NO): NO